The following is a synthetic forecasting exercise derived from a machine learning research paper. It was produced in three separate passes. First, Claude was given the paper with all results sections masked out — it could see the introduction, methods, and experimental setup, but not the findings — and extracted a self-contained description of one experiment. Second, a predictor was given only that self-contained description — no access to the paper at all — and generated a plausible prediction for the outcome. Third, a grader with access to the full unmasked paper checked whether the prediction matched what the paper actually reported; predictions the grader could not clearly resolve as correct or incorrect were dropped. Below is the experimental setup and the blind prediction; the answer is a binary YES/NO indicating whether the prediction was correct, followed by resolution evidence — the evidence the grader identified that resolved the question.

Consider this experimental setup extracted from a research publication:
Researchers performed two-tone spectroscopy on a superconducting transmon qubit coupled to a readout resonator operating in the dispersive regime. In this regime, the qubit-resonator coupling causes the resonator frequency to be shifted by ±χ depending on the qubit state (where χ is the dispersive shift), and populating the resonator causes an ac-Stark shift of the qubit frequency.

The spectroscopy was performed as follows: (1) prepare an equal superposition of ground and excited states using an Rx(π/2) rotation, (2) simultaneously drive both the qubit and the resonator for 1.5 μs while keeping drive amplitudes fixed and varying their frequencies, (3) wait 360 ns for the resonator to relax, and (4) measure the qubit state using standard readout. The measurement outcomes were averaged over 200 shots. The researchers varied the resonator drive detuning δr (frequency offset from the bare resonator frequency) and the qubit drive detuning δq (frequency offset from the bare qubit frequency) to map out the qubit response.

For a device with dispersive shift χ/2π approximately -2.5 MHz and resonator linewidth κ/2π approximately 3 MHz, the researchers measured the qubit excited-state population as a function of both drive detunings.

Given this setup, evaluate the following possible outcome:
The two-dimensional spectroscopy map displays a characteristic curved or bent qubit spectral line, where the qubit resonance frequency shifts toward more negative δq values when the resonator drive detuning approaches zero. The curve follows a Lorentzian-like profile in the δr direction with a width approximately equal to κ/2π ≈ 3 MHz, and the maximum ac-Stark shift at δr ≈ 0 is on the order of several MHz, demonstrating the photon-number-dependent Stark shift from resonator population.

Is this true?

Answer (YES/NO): NO